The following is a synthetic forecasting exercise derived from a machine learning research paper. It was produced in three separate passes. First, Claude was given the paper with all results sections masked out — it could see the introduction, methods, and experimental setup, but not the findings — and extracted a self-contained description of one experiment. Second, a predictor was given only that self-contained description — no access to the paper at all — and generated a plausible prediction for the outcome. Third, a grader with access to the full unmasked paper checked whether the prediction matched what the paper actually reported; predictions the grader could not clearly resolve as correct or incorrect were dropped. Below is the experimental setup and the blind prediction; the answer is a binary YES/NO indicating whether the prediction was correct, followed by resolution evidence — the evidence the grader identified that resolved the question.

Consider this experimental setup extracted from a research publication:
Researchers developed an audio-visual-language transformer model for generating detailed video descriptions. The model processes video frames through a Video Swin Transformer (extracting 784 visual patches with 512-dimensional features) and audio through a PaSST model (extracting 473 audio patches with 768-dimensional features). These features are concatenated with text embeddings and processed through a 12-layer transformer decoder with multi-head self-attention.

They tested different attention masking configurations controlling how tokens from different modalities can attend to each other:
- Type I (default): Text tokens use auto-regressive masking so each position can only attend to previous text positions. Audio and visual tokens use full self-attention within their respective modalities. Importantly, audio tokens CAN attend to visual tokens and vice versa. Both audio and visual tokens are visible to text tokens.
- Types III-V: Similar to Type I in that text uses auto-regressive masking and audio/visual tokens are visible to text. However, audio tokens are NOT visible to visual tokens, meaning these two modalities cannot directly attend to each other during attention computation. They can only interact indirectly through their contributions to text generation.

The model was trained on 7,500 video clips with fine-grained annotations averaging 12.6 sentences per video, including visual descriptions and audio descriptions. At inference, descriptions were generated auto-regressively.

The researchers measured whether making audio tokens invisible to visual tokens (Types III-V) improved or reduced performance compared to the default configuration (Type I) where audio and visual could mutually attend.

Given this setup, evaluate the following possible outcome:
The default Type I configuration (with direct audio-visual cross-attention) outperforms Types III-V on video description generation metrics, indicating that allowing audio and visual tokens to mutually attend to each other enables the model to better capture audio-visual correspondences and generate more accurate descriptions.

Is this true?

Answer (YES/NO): NO